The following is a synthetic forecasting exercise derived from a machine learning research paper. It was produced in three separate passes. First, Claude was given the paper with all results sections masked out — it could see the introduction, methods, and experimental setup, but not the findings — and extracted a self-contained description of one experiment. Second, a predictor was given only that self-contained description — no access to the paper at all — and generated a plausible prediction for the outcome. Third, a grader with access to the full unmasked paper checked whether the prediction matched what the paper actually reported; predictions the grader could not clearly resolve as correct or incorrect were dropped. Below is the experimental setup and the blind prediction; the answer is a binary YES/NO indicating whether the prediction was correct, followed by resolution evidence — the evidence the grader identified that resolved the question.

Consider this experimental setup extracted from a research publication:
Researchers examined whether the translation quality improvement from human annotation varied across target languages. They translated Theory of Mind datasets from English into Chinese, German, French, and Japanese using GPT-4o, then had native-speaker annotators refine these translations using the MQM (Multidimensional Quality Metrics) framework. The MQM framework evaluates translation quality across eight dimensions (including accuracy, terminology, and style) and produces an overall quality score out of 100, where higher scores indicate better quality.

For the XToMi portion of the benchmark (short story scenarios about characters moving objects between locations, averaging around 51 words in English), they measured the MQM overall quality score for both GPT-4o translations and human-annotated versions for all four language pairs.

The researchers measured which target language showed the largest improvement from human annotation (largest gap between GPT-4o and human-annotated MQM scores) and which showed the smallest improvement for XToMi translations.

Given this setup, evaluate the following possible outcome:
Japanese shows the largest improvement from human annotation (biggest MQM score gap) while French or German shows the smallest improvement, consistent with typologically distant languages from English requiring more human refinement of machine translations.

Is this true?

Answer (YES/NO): NO